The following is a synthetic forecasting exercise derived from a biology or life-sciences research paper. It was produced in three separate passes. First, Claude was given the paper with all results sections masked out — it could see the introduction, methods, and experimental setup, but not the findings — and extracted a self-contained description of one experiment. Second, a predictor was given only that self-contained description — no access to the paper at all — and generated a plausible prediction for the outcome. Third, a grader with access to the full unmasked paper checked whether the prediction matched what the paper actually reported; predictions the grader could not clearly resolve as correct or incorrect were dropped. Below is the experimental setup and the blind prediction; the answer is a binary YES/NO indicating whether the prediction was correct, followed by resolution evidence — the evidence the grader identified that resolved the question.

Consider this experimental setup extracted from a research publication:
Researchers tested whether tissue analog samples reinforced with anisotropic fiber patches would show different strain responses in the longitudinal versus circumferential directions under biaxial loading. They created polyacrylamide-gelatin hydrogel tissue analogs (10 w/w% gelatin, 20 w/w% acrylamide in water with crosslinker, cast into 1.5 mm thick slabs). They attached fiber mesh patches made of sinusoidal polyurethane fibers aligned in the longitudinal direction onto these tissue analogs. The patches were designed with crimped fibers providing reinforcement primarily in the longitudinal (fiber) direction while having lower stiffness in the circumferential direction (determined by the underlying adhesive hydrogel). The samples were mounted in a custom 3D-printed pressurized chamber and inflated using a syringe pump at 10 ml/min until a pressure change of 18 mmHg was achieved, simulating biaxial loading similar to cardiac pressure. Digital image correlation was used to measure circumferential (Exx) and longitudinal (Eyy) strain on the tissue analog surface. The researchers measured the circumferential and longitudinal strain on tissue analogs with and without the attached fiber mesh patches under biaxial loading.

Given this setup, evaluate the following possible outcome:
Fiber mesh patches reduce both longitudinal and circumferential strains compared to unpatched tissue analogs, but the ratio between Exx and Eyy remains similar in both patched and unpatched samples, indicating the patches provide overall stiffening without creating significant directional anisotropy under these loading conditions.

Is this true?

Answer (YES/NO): NO